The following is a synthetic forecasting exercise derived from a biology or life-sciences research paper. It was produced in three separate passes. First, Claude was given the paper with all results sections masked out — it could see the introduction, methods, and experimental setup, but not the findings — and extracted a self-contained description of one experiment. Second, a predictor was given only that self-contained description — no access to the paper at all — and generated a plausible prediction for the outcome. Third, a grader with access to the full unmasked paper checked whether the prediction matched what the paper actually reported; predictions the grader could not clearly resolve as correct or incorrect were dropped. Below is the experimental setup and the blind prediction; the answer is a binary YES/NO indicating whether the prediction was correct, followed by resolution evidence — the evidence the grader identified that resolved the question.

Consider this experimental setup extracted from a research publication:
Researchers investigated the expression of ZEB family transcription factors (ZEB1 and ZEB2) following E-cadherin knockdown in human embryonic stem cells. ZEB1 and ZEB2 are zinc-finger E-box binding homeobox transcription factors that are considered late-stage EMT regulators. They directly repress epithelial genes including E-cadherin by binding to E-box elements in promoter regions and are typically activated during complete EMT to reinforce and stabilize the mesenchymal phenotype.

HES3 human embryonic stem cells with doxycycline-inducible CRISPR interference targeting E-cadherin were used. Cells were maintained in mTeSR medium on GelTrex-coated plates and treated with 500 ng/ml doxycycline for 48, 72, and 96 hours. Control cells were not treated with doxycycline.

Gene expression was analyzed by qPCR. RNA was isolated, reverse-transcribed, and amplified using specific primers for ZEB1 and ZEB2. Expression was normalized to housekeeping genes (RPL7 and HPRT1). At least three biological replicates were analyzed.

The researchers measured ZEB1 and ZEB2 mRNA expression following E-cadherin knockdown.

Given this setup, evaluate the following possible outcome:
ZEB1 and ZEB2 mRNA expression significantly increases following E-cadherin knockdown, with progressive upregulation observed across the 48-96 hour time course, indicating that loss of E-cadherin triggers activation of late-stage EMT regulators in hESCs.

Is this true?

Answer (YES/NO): NO